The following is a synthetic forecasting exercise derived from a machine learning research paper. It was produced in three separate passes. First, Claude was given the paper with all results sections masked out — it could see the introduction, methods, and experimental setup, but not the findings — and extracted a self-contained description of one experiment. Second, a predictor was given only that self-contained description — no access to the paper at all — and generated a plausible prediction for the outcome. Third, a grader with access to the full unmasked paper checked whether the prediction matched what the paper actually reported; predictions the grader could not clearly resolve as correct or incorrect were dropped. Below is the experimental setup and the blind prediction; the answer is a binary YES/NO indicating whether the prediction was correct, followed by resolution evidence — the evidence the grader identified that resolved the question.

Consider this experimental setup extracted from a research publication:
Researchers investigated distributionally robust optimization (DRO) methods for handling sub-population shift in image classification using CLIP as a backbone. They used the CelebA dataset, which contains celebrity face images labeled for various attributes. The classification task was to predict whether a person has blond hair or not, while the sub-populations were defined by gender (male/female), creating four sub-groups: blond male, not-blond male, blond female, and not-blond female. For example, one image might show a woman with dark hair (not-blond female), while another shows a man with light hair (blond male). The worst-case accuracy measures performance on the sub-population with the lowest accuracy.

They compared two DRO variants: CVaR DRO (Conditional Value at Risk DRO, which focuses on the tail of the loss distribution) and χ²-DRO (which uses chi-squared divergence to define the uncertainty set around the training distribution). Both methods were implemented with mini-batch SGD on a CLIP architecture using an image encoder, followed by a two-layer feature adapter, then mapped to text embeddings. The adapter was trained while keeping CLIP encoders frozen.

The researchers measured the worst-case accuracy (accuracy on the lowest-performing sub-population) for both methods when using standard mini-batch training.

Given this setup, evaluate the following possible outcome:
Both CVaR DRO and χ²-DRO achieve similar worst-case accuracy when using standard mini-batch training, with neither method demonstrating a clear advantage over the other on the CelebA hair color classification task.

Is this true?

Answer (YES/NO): NO